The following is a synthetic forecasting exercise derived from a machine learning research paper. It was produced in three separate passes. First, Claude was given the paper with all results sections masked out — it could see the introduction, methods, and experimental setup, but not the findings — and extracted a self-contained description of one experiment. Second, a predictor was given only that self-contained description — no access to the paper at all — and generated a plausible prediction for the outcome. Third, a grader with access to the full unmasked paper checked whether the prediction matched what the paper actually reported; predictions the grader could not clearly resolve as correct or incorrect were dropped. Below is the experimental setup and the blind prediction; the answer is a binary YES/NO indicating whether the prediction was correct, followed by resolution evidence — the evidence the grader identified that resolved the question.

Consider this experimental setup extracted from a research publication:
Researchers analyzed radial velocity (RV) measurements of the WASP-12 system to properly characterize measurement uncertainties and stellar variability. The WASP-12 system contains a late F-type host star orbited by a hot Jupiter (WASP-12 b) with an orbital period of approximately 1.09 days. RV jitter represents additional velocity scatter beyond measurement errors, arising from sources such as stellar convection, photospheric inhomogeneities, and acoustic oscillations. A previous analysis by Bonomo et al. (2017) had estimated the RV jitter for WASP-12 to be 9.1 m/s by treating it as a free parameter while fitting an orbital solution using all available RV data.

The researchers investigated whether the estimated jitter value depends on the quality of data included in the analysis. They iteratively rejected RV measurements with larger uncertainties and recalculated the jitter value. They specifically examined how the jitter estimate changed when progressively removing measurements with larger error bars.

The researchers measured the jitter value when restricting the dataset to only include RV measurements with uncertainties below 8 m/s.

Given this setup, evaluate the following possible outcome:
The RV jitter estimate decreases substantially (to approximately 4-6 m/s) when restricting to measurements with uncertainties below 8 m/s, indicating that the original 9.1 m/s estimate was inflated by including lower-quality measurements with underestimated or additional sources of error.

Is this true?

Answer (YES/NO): NO